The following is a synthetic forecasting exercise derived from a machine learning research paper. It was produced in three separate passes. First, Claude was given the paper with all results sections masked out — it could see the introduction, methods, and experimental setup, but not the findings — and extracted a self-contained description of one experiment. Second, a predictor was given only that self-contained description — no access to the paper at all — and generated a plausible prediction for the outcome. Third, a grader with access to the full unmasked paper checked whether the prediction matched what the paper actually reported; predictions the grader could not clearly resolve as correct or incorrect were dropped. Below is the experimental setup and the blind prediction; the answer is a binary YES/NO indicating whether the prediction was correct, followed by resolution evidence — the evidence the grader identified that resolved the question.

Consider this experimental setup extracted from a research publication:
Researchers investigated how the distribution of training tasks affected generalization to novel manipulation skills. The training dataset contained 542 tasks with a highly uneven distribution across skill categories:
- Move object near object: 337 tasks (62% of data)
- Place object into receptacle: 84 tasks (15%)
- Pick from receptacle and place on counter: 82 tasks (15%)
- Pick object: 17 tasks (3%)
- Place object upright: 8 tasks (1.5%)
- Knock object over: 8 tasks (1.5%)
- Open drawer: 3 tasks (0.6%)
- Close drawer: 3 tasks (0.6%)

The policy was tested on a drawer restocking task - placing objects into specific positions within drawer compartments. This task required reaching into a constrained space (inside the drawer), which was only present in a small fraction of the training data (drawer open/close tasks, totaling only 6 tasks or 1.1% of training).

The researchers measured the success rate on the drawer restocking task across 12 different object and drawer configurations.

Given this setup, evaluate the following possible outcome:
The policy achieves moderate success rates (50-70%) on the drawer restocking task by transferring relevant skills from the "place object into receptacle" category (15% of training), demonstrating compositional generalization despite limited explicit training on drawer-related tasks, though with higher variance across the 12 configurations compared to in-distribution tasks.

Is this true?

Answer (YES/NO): NO